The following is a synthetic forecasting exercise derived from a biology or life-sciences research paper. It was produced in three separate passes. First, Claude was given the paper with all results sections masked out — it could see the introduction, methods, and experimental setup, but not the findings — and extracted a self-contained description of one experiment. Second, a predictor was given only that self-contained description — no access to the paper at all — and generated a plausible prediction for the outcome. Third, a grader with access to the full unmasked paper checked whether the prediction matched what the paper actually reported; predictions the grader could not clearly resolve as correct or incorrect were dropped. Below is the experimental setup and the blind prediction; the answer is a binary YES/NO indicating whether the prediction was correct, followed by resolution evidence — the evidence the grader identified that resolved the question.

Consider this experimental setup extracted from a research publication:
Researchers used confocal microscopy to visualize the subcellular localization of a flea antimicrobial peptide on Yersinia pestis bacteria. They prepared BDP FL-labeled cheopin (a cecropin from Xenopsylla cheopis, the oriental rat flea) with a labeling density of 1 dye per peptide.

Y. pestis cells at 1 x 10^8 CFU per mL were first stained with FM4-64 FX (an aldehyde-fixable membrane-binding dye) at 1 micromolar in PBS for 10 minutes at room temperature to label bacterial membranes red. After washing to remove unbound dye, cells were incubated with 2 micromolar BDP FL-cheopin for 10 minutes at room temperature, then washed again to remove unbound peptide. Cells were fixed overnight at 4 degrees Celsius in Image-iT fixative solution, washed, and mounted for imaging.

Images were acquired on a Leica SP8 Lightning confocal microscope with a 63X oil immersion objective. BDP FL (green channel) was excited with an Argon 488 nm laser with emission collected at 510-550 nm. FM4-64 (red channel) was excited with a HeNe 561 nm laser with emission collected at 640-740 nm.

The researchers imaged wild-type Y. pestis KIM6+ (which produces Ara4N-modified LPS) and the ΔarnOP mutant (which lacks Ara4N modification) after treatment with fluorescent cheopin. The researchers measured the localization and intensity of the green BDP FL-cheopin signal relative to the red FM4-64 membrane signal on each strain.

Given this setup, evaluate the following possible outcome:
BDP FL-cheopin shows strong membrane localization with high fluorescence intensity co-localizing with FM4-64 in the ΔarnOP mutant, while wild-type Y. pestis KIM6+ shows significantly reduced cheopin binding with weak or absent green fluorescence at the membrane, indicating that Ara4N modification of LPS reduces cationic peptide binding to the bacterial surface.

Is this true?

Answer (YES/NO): YES